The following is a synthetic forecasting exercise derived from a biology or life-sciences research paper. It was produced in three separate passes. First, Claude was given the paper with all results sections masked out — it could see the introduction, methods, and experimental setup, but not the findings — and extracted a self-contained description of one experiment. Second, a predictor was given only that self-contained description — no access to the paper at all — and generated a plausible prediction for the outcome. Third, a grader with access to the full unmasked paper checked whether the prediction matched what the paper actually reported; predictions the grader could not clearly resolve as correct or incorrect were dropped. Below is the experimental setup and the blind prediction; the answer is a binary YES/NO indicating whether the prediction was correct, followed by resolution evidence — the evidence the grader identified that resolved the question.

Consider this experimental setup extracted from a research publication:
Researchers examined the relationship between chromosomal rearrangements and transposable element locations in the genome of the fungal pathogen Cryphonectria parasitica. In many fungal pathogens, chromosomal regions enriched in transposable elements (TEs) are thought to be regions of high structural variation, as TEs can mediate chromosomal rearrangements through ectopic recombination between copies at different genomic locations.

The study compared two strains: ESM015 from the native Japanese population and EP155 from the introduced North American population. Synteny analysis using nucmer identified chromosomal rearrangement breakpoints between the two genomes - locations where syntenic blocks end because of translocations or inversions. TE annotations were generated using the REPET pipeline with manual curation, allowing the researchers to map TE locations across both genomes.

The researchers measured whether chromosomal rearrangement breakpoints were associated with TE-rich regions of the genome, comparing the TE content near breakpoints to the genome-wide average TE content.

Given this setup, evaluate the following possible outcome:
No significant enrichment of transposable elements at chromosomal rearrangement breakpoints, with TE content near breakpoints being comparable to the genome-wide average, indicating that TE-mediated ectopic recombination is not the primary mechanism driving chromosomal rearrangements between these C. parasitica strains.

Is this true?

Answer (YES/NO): YES